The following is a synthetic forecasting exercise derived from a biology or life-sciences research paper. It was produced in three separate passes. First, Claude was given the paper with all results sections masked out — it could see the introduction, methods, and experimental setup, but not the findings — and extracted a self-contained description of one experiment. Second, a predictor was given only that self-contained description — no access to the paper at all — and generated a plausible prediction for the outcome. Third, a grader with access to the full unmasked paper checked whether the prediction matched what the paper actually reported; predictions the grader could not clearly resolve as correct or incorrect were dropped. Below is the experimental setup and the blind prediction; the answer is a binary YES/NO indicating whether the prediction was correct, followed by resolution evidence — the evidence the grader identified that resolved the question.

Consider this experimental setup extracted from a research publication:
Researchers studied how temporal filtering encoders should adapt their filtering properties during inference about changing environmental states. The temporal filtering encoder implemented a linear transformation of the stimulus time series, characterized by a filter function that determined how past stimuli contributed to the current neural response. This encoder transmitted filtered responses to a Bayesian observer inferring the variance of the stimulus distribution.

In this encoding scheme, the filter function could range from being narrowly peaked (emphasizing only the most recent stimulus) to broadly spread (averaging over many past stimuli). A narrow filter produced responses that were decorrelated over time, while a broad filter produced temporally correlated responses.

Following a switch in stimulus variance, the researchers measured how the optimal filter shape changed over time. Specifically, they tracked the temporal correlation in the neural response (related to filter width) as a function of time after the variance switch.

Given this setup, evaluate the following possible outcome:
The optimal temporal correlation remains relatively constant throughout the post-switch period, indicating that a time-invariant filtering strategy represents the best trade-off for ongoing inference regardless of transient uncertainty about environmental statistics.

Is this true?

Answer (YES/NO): NO